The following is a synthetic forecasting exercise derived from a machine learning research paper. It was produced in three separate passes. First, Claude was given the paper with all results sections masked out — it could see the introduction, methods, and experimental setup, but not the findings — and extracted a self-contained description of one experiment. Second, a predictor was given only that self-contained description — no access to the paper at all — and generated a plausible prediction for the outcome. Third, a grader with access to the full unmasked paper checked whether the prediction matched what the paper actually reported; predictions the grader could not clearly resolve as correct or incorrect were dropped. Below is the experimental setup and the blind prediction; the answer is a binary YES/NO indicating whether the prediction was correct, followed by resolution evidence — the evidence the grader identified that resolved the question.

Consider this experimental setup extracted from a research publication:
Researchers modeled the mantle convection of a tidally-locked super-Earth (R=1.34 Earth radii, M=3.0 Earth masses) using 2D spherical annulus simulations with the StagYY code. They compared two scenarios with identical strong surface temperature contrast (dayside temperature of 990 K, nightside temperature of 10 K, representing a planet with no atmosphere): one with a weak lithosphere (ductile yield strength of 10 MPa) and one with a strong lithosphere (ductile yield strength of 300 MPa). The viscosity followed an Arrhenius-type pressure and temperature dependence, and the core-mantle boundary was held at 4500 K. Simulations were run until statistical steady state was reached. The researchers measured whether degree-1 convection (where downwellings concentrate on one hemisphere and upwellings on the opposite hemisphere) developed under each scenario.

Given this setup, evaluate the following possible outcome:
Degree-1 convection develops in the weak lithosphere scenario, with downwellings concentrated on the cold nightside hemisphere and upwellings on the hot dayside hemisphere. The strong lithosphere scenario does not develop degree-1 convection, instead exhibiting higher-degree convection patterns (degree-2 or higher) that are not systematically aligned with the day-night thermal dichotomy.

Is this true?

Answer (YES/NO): NO